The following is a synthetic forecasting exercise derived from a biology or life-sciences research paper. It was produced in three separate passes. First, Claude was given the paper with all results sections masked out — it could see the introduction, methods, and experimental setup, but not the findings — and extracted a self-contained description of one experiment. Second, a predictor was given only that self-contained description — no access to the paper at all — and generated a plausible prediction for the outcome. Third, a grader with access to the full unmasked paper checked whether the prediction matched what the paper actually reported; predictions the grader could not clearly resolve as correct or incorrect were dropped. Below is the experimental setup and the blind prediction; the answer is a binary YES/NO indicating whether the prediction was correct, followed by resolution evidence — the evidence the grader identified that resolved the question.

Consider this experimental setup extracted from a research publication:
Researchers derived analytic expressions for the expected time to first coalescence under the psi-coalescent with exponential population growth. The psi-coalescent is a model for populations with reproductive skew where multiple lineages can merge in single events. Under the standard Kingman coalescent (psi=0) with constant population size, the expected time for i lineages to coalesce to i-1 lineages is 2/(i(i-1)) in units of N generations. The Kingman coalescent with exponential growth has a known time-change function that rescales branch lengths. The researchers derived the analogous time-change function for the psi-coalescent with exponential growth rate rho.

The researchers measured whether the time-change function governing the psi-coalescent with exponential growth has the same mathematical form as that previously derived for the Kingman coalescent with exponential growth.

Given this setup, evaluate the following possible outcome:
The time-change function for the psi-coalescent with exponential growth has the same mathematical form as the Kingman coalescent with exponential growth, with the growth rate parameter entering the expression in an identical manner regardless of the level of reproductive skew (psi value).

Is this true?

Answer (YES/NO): NO